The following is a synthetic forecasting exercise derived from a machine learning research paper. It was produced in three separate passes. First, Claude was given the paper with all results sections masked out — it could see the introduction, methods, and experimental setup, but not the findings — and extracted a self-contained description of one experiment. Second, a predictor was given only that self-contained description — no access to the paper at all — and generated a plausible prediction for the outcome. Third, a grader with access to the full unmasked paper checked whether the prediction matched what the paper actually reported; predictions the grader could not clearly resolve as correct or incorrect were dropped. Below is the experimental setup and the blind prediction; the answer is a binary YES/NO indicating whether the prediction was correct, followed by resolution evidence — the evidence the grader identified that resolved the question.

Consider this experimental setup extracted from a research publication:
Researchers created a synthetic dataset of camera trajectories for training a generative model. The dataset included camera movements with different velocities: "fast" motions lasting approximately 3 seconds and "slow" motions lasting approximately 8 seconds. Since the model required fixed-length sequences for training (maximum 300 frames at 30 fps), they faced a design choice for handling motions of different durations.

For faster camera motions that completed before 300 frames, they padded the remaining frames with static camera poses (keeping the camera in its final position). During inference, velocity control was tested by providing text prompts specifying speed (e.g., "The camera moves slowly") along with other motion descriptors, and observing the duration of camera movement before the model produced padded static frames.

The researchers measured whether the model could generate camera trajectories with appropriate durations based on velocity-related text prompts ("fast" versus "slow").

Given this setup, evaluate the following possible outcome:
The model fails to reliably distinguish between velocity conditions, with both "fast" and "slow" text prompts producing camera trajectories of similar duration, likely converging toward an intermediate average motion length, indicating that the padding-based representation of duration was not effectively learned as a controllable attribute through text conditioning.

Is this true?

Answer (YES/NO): NO